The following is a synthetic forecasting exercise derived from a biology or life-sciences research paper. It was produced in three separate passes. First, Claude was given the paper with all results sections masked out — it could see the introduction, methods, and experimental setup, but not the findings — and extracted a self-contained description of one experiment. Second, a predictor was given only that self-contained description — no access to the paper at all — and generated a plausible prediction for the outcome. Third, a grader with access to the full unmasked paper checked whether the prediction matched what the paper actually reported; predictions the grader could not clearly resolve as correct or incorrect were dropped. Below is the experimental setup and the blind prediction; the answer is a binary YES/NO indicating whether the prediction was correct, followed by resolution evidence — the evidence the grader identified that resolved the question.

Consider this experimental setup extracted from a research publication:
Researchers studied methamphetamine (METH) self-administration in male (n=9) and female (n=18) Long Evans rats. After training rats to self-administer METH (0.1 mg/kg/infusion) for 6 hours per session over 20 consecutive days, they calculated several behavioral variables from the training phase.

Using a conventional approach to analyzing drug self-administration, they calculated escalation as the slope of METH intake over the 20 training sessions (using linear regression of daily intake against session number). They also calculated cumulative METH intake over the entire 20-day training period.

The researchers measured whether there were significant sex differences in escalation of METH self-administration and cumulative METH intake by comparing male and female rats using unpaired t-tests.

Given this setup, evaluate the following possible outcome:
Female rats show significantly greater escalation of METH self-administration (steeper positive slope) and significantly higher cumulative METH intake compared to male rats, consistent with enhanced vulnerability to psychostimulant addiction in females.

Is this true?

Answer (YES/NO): NO